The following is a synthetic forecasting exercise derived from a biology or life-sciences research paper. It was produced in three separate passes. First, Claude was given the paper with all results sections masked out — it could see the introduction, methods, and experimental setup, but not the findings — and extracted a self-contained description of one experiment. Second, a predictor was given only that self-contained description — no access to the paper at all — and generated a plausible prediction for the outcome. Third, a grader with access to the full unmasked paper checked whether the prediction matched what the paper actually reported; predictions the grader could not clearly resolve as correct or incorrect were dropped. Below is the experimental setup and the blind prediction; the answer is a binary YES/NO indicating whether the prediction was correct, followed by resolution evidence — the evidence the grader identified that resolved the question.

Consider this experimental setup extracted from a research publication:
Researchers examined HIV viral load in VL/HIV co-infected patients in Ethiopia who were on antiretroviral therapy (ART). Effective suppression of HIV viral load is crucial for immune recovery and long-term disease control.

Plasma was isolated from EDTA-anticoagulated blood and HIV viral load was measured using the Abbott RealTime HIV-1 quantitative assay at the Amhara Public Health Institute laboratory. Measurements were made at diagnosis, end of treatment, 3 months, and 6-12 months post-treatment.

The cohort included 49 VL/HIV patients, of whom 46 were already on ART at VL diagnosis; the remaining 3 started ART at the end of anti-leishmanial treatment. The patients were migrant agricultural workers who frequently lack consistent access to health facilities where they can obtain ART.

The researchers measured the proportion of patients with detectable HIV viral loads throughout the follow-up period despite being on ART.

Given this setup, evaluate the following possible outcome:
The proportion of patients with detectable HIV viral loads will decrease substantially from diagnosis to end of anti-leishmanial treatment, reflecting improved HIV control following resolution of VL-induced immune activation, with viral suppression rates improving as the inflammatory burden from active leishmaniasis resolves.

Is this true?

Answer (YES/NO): NO